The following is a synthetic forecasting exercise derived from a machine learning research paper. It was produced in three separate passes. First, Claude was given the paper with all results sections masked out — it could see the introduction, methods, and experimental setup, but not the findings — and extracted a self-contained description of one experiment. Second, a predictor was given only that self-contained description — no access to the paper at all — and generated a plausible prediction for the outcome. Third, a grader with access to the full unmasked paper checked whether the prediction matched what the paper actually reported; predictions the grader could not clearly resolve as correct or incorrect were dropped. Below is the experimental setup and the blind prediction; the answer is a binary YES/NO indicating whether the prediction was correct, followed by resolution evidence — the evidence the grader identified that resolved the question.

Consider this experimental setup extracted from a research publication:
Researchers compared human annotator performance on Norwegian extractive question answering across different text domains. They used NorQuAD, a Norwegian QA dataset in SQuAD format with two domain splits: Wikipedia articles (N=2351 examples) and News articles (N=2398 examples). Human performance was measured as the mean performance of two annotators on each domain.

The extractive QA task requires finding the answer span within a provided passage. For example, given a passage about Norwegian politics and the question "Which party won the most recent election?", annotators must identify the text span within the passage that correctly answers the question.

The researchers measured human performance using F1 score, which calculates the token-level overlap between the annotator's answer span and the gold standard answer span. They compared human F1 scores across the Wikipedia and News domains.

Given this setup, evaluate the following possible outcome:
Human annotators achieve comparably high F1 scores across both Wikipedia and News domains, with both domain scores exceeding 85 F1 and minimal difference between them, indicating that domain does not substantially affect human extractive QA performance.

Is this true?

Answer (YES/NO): NO